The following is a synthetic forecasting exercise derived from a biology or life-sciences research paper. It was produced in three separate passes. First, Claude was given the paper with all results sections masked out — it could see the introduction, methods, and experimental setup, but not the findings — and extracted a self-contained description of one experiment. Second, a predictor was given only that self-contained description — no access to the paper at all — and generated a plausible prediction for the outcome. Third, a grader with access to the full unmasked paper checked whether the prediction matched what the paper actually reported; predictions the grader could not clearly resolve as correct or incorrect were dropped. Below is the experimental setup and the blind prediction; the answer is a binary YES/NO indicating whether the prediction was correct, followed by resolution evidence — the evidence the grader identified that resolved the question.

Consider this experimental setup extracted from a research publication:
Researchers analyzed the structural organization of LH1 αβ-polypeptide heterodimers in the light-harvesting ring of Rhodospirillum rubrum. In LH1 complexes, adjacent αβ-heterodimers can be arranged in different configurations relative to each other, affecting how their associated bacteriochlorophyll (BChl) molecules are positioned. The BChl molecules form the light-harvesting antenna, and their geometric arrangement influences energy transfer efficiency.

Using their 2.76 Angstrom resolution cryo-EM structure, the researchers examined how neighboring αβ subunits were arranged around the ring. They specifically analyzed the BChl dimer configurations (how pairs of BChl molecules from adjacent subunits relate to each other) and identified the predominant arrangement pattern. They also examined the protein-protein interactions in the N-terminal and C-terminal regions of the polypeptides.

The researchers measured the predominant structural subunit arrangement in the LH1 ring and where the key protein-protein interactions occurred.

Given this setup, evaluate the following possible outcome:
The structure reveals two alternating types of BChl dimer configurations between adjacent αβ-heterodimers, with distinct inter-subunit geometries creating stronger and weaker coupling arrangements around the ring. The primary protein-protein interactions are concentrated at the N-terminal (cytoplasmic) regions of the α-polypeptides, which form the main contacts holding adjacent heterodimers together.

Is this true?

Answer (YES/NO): NO